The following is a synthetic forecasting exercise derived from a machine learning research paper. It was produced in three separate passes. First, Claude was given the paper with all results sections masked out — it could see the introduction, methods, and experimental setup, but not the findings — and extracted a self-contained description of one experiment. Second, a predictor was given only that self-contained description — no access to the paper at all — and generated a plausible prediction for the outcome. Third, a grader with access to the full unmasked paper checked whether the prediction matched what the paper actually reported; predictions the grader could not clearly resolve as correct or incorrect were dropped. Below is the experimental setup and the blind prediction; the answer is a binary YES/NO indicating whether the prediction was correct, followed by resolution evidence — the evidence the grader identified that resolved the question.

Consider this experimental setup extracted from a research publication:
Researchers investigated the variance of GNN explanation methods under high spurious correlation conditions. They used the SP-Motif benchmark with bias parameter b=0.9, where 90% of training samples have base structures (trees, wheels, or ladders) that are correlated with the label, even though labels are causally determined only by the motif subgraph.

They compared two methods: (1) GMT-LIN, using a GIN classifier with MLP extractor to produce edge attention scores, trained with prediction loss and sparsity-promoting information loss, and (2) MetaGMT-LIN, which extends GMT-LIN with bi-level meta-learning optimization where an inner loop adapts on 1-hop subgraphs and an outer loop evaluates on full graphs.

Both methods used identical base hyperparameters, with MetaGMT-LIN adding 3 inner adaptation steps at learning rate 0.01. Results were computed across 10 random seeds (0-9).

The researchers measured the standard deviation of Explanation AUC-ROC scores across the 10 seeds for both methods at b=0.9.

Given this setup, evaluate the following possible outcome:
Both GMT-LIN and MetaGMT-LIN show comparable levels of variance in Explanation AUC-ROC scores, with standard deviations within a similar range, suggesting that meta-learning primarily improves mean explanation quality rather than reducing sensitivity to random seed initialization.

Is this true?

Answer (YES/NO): NO